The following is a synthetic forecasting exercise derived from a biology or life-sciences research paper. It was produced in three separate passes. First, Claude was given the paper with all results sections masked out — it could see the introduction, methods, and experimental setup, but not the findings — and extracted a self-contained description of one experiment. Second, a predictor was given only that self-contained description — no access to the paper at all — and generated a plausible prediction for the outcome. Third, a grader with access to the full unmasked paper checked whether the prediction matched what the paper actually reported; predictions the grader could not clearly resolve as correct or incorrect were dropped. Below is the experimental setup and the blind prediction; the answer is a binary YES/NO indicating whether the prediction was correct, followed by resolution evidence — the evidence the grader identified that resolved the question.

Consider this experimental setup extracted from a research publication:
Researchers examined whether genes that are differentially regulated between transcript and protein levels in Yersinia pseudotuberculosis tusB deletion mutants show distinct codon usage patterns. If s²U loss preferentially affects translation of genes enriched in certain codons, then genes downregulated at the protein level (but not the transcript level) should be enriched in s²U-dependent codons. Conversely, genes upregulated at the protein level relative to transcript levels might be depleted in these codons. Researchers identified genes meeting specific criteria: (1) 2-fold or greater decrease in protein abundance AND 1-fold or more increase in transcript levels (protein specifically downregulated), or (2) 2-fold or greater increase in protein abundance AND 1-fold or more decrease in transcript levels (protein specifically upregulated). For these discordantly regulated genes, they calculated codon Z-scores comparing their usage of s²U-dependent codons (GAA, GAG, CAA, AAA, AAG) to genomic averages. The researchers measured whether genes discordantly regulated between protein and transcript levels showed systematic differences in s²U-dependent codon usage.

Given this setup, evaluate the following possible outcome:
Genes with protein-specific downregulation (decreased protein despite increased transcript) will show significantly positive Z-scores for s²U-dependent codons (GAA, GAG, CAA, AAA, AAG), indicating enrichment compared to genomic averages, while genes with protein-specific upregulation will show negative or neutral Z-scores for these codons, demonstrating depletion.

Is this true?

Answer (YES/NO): NO